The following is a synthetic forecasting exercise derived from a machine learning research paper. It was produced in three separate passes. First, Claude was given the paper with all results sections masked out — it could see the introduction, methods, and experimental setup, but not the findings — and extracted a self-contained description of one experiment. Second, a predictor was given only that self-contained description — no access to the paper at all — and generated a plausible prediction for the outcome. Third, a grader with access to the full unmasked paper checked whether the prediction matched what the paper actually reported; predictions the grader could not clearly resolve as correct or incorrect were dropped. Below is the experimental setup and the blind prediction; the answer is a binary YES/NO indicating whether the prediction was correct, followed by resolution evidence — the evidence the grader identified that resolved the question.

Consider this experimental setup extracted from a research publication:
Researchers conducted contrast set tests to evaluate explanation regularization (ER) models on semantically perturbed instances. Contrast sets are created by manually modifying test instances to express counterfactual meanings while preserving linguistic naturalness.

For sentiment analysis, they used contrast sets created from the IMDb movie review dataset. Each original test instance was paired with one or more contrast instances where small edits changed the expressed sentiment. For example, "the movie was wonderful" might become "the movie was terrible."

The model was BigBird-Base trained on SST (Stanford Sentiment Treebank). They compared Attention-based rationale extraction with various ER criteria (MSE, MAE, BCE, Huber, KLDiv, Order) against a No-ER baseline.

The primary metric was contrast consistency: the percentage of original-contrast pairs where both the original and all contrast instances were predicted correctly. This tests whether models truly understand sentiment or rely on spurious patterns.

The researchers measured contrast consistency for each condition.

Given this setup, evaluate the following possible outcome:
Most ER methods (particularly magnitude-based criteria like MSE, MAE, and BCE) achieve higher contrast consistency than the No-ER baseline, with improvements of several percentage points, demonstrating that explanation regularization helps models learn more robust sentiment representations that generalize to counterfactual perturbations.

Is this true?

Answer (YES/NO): YES